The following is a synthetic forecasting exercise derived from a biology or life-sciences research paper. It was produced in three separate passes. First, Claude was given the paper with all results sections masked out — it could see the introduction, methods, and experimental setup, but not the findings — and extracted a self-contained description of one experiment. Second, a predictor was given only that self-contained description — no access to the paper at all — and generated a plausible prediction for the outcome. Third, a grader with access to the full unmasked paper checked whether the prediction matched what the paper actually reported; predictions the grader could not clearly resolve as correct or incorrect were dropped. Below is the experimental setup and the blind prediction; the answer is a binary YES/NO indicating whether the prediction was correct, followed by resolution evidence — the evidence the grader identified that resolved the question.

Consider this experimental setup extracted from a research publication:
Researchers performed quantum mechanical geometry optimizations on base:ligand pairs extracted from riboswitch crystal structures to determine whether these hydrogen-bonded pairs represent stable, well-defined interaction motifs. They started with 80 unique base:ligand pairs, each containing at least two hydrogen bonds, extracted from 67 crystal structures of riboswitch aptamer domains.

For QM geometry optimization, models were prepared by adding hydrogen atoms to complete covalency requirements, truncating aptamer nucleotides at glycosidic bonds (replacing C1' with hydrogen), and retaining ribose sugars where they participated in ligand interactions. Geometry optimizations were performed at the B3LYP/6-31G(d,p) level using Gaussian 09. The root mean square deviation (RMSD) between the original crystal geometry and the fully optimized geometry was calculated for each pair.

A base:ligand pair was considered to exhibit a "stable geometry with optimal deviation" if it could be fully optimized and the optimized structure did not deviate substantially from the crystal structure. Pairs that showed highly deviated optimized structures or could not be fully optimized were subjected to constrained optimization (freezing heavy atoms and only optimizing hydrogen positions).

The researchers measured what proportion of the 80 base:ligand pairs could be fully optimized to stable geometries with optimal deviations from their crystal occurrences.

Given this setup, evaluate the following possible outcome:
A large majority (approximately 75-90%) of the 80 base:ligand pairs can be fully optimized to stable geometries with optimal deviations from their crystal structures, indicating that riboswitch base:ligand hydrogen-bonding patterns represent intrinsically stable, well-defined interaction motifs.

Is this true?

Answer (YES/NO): YES